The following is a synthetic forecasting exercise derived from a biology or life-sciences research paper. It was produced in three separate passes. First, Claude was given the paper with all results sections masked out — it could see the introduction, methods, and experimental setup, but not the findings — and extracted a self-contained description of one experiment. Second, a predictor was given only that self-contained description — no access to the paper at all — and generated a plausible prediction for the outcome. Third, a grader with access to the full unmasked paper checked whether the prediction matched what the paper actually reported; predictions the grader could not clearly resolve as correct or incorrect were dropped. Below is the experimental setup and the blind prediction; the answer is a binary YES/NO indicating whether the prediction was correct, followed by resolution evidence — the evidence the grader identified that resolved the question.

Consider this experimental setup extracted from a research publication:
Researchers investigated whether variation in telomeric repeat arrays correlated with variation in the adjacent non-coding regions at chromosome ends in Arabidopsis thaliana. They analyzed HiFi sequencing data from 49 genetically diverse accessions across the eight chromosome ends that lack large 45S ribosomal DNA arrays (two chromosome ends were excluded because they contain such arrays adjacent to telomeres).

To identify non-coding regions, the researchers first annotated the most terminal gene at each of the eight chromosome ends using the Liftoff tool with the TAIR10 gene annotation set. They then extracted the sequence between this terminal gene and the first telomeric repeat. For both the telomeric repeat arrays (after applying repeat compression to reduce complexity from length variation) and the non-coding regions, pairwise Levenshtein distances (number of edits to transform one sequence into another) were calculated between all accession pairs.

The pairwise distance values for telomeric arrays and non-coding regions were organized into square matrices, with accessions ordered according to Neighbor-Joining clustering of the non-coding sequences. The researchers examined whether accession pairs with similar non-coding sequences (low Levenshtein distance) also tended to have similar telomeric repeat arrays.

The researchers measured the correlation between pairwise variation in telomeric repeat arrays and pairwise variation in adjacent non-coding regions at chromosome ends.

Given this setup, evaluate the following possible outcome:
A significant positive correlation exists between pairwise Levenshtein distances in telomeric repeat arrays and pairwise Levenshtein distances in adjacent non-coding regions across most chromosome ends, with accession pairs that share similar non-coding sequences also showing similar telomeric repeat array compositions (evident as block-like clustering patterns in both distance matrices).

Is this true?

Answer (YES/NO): YES